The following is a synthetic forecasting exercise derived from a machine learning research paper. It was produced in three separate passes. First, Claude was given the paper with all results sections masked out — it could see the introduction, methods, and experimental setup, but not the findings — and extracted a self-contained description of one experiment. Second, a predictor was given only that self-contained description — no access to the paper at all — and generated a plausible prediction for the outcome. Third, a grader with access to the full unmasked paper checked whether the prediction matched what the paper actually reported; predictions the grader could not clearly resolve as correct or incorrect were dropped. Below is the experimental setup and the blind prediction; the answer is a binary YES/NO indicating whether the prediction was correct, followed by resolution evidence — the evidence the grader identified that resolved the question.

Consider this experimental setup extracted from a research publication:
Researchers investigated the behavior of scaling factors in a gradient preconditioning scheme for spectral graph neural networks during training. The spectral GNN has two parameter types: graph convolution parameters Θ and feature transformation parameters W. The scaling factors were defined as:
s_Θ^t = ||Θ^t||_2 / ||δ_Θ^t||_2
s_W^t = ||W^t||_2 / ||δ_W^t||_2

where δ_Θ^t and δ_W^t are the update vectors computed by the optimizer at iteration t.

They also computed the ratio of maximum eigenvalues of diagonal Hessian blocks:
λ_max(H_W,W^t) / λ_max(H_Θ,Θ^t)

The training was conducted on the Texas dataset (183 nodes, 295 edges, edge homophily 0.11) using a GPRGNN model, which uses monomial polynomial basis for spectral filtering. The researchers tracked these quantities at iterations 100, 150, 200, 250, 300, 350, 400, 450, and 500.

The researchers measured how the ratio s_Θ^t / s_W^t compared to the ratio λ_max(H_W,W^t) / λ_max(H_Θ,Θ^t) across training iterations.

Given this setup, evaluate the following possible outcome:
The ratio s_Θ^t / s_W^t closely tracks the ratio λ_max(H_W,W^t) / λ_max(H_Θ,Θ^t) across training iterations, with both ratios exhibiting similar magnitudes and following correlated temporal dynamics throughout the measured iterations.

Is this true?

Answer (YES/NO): NO